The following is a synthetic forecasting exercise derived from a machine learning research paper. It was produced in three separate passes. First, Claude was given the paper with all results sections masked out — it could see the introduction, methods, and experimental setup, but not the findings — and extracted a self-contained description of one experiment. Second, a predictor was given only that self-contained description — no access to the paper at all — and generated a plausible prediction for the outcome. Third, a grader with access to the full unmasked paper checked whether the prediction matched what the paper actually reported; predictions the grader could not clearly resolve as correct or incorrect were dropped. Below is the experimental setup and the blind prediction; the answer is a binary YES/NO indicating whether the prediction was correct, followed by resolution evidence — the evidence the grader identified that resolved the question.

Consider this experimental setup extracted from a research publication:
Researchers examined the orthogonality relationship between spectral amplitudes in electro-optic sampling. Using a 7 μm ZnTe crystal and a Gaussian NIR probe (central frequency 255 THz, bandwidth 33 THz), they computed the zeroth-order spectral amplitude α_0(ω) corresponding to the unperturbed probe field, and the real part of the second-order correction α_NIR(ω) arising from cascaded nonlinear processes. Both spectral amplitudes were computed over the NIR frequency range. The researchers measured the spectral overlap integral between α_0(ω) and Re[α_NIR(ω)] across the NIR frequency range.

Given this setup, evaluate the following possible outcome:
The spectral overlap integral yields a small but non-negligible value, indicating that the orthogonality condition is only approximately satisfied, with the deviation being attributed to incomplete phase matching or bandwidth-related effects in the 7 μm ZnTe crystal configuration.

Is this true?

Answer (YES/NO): NO